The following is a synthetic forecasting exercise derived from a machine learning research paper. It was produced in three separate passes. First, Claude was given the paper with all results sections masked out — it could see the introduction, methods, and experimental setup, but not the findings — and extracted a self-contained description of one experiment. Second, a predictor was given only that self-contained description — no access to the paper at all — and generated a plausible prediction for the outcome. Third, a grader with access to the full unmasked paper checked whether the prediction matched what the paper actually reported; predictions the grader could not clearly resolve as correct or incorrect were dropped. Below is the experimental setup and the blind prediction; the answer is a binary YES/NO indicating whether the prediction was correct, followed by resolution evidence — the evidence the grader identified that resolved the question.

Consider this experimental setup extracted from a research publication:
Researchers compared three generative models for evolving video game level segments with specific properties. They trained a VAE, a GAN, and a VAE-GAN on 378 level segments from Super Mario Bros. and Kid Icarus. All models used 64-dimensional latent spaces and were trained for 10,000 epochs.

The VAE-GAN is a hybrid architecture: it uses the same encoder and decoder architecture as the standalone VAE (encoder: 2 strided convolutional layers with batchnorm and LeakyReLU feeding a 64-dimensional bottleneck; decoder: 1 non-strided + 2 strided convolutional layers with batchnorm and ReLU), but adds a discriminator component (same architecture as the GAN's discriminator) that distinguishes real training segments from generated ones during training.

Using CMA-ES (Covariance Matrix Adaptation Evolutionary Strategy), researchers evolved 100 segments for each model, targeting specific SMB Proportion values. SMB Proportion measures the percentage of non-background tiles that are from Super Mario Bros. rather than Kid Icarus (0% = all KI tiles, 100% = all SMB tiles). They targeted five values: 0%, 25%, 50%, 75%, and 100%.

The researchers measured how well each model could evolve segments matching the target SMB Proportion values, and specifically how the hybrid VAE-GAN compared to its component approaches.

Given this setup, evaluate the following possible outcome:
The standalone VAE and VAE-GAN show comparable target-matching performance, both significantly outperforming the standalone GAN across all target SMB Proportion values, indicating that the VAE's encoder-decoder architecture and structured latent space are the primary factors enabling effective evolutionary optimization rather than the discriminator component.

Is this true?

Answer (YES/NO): NO